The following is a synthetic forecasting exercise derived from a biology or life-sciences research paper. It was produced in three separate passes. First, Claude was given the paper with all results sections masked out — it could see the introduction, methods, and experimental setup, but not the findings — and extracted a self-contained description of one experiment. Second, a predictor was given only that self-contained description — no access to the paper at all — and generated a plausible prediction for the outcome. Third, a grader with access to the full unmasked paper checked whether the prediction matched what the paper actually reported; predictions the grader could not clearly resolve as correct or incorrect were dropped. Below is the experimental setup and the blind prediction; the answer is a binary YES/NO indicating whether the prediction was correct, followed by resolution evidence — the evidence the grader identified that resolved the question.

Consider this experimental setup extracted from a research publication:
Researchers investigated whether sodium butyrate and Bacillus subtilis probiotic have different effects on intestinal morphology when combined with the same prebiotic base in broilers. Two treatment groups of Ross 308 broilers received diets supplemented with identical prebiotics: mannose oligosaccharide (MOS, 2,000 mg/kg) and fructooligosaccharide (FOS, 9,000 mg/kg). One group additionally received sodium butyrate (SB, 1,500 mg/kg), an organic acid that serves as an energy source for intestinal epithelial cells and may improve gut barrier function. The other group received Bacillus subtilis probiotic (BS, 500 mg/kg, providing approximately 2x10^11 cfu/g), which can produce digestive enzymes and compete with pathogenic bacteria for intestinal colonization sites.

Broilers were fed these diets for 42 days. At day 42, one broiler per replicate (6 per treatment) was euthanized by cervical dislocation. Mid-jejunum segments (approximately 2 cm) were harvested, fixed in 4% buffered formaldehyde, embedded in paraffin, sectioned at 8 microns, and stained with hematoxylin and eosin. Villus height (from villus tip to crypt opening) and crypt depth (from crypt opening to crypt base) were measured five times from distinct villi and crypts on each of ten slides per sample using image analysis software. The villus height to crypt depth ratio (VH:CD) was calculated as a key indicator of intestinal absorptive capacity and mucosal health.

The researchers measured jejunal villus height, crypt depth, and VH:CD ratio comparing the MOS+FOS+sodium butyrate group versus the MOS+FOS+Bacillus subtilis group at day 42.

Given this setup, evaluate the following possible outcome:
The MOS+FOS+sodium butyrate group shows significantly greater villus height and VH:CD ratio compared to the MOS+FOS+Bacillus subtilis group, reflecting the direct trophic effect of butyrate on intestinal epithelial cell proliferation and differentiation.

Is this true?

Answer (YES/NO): NO